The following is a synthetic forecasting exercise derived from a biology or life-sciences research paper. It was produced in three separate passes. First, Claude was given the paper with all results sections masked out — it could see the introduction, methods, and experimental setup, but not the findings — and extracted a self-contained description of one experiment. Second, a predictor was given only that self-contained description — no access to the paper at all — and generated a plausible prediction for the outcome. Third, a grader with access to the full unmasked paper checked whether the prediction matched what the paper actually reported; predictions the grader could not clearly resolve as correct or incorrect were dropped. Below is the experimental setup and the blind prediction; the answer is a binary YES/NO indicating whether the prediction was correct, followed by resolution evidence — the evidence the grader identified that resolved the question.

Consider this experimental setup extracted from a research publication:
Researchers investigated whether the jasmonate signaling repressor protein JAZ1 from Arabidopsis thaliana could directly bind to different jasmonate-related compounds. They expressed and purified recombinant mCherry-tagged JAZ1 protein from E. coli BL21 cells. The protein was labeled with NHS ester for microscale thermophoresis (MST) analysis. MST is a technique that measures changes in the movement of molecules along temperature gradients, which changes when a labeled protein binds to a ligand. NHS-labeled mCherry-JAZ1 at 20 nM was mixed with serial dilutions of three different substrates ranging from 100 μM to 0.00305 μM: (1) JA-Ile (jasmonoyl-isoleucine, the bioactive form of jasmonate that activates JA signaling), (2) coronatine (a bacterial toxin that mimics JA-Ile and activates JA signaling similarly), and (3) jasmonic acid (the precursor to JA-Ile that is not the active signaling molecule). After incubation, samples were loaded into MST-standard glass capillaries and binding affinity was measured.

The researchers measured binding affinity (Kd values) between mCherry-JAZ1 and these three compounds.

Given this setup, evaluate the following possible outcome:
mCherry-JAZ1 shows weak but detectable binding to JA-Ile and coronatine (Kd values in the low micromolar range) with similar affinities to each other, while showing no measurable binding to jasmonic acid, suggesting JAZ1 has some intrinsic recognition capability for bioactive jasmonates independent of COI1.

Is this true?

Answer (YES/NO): NO